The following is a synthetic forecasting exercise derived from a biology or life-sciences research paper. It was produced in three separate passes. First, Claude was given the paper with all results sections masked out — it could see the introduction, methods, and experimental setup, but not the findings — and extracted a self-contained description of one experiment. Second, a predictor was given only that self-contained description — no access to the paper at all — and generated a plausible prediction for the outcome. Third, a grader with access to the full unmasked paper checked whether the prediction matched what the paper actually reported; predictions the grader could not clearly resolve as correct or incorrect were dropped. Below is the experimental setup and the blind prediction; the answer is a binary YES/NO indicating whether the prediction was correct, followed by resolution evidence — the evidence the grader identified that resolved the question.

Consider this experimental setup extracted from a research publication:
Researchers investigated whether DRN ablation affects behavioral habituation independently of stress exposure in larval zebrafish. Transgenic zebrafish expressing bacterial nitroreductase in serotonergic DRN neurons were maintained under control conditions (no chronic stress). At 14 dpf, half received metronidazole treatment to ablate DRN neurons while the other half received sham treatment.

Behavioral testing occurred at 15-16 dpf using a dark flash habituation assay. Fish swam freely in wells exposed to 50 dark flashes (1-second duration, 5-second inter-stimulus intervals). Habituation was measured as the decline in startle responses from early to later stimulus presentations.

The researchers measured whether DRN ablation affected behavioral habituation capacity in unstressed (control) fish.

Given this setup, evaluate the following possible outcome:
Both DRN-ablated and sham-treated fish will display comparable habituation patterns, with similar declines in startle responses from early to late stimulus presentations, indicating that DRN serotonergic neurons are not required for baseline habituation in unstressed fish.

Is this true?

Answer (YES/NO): YES